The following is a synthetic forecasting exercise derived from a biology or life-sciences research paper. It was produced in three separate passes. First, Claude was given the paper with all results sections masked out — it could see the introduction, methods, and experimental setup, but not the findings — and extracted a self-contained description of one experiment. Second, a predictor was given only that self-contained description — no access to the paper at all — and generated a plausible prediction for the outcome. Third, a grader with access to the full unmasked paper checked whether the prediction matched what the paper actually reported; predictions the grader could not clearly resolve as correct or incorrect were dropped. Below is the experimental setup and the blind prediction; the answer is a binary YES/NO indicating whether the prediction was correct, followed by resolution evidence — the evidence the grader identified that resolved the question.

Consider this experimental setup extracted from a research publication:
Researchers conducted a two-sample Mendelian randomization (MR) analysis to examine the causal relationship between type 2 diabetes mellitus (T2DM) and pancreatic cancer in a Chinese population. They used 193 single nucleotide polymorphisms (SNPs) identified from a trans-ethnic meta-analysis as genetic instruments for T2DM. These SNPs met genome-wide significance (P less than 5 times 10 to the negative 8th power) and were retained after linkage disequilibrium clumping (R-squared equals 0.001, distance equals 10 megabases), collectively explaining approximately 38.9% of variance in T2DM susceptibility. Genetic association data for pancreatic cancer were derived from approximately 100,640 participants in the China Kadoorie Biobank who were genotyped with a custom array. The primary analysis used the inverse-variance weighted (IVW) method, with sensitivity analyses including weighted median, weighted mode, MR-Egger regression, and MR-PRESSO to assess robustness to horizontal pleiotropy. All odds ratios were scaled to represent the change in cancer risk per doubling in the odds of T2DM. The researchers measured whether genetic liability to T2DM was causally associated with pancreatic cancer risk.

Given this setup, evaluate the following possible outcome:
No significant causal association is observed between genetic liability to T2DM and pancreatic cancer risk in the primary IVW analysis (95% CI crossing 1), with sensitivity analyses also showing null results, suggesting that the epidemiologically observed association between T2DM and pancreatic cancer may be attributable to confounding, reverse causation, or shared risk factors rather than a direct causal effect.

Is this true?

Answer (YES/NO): NO